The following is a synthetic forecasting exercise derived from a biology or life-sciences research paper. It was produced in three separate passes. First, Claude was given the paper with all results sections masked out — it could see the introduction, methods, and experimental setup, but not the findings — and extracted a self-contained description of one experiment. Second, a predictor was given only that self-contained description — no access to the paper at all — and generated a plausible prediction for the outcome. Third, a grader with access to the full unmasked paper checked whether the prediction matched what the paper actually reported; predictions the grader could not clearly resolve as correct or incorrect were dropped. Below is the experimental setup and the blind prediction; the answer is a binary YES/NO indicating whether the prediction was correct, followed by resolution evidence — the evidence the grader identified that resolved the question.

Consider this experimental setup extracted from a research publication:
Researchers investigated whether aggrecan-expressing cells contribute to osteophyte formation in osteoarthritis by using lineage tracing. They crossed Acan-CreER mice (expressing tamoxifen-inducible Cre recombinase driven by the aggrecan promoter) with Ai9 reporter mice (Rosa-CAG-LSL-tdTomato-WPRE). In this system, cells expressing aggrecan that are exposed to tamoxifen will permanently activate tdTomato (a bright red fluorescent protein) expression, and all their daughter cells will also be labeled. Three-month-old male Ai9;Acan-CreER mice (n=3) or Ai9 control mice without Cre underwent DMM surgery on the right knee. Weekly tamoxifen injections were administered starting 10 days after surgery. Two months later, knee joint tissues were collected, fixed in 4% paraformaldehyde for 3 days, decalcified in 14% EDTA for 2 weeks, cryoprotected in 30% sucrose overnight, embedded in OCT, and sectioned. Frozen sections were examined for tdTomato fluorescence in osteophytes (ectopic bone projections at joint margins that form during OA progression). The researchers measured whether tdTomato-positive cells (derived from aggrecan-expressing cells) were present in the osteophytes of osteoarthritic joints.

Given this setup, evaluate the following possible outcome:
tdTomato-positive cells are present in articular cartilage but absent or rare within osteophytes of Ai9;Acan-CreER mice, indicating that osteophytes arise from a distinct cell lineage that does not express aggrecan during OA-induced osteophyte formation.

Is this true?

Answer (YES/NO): NO